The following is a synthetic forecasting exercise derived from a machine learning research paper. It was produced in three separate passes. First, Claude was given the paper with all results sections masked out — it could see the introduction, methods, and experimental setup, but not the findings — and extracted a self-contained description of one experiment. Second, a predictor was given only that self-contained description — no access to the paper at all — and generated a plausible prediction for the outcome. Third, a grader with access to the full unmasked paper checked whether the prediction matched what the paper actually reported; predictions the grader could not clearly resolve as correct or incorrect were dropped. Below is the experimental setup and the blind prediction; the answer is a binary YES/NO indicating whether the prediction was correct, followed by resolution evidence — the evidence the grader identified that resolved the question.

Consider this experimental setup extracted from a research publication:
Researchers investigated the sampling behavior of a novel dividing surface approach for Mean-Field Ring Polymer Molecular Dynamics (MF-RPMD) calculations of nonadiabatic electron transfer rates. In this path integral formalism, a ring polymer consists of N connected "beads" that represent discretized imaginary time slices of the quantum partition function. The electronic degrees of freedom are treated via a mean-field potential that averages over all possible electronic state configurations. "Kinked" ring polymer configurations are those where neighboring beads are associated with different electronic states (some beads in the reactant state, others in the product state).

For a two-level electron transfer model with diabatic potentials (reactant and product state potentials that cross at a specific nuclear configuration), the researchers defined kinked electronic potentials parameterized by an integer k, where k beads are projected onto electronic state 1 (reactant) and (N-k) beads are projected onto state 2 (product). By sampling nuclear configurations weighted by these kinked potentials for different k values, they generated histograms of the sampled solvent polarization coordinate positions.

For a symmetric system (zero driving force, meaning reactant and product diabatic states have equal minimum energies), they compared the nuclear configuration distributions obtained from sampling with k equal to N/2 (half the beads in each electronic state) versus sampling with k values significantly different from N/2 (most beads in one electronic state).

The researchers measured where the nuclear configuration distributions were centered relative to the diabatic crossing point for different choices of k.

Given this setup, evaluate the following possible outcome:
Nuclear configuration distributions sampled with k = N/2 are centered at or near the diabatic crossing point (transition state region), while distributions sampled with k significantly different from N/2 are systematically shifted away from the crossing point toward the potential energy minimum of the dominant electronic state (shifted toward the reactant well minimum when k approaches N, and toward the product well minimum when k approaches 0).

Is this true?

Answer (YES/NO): YES